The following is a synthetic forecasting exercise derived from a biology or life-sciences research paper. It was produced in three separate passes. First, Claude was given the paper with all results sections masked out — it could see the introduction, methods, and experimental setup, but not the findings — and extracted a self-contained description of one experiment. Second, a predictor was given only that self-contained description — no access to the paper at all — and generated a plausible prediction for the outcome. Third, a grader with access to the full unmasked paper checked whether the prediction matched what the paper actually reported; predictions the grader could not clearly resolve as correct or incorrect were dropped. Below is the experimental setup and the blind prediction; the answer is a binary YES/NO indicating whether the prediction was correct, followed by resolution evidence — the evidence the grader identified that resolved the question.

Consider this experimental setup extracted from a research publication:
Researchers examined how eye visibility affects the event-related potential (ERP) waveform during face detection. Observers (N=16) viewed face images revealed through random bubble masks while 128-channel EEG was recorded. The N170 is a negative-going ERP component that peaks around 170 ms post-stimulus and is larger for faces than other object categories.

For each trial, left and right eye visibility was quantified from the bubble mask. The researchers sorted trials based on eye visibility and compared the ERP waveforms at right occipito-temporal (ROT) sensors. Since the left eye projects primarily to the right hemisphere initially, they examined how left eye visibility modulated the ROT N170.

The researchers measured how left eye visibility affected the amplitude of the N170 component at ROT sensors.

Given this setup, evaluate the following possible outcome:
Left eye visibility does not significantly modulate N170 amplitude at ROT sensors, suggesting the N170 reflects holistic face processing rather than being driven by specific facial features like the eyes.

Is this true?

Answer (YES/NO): NO